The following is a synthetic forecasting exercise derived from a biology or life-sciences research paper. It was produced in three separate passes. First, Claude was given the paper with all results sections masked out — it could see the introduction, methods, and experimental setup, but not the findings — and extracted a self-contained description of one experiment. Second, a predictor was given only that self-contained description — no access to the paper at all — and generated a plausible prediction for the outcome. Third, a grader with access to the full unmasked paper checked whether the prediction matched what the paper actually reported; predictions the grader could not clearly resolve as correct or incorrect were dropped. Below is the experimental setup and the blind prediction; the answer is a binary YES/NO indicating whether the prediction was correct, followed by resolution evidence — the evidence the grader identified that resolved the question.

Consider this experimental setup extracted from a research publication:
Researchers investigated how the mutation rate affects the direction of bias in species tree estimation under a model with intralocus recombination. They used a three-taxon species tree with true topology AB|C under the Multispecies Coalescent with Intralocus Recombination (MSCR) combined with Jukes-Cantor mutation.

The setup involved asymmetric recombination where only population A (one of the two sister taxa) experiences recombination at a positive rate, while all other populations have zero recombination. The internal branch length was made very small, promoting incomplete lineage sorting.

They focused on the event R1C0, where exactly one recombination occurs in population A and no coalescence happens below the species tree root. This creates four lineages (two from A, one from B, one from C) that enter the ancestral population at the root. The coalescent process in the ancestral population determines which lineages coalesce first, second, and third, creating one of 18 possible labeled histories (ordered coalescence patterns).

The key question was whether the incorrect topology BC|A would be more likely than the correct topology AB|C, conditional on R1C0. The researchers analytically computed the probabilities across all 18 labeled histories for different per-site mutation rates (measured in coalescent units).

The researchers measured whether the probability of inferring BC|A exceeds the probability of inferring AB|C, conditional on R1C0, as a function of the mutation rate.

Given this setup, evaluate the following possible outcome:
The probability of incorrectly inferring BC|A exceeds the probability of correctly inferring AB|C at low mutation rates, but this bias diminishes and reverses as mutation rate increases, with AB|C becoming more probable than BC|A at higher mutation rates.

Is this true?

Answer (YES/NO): NO